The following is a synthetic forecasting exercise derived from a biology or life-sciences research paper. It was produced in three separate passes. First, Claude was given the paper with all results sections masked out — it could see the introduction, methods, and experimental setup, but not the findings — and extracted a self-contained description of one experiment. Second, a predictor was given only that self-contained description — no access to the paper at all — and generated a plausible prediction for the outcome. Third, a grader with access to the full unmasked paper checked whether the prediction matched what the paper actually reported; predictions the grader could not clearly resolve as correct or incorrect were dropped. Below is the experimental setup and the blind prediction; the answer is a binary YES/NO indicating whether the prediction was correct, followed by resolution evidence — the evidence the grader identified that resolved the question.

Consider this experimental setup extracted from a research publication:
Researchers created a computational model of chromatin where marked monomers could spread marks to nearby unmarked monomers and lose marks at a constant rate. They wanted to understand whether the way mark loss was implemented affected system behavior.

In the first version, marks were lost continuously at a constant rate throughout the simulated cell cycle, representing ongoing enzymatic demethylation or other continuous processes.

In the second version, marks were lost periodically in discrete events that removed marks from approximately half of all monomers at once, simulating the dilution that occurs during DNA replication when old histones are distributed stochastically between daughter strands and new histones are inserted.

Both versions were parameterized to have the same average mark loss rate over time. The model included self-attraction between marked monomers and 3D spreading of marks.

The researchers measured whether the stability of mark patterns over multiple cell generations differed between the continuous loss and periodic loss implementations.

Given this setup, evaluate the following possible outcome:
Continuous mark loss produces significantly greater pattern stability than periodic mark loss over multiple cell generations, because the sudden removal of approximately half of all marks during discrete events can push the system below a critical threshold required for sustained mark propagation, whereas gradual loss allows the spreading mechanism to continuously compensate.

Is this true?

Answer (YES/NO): NO